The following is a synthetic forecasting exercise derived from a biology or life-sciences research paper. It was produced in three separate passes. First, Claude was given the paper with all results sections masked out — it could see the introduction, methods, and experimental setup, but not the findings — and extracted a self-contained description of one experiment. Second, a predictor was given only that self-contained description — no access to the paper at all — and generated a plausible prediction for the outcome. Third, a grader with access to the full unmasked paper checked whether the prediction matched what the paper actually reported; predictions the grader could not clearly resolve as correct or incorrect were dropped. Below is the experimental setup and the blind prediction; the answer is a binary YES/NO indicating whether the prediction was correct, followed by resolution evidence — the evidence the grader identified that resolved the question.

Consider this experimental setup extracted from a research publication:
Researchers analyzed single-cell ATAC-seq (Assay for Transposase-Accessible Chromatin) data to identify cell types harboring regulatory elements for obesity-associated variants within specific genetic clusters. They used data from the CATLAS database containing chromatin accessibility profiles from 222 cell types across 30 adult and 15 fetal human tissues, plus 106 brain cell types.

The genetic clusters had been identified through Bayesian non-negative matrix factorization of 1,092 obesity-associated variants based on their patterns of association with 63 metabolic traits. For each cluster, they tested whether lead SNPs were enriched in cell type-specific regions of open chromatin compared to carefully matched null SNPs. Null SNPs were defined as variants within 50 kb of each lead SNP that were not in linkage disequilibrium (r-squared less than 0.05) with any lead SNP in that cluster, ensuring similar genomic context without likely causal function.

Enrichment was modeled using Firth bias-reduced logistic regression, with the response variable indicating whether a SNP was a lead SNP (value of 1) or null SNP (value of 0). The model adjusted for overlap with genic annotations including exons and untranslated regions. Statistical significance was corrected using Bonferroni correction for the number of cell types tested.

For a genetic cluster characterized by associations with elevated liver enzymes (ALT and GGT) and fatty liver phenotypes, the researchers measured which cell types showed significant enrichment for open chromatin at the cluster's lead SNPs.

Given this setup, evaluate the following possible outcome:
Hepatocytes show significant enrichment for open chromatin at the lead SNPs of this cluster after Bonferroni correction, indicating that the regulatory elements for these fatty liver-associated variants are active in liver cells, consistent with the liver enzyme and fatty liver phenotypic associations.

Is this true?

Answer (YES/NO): NO